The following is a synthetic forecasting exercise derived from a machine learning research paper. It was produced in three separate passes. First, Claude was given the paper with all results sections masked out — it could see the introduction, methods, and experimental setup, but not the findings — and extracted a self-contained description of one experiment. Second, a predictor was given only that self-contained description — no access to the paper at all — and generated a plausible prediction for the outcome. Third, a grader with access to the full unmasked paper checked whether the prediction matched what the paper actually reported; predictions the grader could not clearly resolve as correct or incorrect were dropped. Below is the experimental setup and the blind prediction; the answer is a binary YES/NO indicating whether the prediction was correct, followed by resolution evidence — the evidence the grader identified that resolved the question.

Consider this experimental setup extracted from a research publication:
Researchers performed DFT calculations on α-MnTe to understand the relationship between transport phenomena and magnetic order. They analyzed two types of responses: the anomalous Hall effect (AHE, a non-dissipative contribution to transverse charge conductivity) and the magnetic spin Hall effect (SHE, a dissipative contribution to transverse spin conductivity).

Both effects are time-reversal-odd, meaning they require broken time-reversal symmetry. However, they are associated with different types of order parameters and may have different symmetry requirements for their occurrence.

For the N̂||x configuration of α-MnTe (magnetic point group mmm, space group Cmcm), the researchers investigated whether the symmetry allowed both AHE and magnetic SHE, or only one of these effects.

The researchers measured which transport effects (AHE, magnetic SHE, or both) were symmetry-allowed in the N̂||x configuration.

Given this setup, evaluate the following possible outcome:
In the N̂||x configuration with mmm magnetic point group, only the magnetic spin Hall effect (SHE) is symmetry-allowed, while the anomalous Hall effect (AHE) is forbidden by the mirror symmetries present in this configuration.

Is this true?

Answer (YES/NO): YES